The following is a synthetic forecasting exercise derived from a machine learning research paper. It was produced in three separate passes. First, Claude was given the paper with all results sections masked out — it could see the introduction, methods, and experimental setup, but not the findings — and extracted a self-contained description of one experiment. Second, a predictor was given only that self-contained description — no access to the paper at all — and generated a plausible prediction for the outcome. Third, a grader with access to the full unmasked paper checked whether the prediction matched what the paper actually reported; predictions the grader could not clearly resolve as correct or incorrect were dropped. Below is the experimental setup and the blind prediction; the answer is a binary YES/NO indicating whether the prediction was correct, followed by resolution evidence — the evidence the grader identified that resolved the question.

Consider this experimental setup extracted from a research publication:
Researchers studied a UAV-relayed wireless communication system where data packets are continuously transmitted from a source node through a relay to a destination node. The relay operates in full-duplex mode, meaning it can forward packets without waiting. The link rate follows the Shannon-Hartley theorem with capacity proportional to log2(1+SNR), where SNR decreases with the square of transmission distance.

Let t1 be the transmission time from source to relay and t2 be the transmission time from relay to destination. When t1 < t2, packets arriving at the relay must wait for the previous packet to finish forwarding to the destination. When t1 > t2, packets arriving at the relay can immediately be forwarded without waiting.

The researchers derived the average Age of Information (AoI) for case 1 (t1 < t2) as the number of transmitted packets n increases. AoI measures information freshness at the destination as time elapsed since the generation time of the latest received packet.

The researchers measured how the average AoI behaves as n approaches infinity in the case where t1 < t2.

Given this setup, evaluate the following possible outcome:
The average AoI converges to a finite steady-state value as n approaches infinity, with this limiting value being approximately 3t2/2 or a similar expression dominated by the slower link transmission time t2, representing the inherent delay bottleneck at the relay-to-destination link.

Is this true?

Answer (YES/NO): NO